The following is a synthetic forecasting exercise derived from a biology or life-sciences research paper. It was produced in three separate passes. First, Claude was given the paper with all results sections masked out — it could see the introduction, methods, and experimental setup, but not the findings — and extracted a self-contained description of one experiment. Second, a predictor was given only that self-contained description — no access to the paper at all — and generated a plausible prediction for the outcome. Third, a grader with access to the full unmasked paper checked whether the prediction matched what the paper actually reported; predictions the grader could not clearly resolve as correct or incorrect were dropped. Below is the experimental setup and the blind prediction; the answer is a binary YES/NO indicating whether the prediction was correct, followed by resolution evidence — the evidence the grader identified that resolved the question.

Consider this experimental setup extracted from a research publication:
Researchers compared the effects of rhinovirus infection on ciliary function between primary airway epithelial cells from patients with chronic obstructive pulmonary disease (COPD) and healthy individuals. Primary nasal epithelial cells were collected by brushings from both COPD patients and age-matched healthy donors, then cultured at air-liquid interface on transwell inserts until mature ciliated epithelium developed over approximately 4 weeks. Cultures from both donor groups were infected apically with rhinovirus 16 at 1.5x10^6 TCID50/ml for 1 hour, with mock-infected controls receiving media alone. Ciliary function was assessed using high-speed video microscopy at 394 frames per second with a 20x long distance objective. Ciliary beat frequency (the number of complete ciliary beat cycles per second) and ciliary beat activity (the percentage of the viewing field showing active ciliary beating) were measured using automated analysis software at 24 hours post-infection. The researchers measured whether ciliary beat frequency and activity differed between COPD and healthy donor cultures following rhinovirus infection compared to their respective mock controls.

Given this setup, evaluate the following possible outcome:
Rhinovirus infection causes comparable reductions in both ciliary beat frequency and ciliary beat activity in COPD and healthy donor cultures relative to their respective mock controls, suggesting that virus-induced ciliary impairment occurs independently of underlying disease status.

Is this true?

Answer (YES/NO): NO